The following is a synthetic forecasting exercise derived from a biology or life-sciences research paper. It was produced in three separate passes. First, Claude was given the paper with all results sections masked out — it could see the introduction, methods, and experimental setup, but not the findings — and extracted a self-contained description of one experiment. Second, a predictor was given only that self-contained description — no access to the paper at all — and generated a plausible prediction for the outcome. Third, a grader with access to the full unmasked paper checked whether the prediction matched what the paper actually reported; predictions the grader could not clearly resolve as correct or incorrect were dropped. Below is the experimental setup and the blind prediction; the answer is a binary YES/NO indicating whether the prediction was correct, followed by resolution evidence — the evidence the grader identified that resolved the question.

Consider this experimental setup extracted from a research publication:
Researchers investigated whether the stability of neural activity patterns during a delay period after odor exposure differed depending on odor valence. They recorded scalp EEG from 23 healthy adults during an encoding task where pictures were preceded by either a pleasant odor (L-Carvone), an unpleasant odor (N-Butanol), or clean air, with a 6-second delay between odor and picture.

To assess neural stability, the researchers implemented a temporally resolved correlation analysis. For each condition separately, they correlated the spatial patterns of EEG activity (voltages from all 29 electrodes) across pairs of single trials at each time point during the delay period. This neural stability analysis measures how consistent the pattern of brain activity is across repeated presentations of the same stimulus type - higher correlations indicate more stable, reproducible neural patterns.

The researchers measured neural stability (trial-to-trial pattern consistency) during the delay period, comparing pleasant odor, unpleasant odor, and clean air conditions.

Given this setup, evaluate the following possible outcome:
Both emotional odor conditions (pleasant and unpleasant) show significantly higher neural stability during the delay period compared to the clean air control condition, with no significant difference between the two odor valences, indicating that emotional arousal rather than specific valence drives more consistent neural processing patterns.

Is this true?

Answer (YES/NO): YES